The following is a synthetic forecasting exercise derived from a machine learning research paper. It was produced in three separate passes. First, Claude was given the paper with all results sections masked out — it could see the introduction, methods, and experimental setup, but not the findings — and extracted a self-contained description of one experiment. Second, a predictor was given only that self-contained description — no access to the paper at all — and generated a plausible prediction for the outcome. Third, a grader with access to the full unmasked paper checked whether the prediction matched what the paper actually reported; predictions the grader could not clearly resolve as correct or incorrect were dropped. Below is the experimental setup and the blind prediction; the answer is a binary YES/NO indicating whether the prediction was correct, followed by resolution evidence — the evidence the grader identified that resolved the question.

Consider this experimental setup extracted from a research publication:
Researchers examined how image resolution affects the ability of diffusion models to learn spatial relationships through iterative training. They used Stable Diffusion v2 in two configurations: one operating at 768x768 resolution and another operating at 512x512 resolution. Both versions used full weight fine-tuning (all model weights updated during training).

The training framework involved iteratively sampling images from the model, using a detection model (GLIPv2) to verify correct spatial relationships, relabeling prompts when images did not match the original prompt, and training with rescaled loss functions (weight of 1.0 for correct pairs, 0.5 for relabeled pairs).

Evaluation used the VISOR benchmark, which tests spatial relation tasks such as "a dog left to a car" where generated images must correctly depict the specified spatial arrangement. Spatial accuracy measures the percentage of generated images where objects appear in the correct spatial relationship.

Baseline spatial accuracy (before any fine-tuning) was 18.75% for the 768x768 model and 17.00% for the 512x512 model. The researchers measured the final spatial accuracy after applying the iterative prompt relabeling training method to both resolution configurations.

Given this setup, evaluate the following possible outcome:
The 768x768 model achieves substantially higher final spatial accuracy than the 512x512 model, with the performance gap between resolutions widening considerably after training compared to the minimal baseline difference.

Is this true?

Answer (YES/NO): NO